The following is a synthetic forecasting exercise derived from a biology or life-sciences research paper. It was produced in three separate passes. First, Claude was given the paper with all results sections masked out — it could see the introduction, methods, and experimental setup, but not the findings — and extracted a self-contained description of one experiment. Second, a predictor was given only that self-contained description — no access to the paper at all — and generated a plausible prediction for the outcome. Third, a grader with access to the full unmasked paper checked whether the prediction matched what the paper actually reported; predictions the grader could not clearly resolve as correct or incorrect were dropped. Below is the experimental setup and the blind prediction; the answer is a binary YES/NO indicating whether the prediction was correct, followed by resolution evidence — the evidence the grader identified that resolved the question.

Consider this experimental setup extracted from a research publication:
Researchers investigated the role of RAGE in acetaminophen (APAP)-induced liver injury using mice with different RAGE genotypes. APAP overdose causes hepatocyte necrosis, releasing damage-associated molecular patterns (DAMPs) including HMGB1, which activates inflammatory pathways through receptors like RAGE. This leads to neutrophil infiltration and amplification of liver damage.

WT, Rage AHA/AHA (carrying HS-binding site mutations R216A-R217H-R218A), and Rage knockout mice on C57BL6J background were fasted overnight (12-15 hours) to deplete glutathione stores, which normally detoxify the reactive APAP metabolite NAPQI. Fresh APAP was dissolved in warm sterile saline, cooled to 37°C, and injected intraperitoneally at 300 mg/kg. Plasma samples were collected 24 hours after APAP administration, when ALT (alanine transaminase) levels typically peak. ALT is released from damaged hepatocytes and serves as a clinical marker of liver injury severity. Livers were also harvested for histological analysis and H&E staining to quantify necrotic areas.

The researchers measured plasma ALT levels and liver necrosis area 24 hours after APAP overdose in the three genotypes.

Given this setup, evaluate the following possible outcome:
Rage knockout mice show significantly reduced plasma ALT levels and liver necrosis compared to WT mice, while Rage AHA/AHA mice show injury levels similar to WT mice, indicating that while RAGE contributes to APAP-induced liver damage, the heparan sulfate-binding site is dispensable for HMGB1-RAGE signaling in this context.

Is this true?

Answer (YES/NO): NO